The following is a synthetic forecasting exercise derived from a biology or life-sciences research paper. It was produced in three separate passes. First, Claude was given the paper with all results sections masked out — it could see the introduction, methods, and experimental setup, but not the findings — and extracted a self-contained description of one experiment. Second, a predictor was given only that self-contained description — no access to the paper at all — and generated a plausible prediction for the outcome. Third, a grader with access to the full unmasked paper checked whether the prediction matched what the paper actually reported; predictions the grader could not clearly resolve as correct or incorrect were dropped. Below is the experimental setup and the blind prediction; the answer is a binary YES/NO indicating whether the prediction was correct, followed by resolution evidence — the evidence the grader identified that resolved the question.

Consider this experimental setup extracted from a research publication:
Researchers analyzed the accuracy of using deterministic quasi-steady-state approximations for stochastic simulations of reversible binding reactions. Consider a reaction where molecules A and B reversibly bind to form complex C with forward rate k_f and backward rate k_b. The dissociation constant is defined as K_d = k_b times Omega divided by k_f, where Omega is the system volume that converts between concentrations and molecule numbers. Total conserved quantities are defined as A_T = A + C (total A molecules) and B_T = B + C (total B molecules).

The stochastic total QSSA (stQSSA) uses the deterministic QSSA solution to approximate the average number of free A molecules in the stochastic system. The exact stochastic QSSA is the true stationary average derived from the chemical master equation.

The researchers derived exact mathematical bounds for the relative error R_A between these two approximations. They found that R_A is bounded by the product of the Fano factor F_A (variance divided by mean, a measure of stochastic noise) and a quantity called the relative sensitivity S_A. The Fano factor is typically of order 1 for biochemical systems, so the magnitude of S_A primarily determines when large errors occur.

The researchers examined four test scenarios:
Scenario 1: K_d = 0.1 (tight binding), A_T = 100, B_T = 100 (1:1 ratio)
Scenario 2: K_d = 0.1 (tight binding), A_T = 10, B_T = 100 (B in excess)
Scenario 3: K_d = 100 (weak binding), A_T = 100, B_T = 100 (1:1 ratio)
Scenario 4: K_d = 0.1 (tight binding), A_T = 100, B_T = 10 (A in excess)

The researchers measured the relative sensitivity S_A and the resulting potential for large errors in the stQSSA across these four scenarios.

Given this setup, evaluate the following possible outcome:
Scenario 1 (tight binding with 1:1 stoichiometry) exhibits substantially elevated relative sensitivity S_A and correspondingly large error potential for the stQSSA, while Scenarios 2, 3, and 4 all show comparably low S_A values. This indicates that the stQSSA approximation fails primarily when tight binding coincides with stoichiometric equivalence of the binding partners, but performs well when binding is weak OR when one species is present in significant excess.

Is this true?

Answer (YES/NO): YES